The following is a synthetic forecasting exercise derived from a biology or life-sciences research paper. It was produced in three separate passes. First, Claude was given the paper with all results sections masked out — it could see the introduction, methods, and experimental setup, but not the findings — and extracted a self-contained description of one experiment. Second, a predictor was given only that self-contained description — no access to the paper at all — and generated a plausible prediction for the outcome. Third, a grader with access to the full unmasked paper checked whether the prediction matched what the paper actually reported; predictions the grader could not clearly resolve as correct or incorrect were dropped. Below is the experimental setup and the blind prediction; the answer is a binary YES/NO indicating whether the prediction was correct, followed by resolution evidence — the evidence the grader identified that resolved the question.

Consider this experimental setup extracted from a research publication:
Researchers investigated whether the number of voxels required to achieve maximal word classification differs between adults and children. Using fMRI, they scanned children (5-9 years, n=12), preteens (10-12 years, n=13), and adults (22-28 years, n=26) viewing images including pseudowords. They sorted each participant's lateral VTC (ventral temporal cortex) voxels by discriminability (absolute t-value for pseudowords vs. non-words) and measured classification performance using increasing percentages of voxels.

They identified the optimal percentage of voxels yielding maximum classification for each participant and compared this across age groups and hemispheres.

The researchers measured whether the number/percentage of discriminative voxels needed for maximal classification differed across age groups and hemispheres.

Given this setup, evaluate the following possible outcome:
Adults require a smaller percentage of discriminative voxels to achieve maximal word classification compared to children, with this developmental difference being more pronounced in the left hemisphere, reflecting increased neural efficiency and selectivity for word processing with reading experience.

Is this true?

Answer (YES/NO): NO